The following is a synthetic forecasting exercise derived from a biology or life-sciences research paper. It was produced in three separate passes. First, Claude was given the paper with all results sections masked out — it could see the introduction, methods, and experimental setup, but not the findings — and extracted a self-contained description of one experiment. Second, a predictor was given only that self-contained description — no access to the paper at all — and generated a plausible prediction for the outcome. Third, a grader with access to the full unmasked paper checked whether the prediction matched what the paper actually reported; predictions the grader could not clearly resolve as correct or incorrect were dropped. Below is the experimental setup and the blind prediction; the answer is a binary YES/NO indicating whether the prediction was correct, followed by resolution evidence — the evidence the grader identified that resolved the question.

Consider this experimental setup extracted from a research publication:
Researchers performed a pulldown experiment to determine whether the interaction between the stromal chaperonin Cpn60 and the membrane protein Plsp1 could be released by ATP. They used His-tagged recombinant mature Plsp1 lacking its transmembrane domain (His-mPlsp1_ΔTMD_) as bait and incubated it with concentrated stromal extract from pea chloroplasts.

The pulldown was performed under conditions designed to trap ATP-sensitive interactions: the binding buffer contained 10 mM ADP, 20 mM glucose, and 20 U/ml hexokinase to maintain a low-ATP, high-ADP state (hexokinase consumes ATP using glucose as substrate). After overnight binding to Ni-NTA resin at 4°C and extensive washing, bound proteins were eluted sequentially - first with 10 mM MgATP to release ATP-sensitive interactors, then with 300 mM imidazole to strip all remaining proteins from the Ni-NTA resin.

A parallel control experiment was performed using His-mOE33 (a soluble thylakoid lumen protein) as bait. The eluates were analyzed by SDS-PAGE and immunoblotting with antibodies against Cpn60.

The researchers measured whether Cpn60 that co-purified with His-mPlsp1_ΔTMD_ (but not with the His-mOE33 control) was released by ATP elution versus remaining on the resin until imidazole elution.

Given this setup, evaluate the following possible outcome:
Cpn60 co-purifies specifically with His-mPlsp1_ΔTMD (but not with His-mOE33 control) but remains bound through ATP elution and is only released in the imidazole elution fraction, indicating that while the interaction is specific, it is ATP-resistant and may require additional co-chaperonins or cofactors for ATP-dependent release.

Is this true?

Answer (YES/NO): NO